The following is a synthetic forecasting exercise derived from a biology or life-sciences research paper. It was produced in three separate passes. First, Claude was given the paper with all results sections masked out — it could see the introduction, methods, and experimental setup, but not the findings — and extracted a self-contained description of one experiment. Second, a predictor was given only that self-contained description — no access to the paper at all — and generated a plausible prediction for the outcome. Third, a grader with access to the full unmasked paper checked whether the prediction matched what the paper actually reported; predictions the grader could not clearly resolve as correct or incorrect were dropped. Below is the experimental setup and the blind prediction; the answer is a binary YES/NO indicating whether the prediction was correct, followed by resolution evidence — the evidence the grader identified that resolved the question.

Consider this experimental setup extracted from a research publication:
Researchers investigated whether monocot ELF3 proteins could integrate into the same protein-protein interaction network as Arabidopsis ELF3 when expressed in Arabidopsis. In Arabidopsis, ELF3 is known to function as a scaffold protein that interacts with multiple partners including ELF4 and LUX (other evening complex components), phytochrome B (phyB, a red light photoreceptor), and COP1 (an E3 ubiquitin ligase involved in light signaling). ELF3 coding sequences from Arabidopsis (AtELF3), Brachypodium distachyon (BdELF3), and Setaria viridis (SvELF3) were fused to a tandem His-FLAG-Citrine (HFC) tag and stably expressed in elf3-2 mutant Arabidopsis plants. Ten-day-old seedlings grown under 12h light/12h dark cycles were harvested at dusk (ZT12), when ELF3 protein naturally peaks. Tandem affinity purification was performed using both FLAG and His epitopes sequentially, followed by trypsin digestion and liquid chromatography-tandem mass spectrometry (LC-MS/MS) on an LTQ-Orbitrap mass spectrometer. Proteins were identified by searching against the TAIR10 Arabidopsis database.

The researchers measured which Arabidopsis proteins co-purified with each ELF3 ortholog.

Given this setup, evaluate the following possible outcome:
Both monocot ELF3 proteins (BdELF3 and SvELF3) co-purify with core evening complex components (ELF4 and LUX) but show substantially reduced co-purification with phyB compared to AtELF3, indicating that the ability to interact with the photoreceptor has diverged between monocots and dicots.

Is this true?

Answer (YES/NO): NO